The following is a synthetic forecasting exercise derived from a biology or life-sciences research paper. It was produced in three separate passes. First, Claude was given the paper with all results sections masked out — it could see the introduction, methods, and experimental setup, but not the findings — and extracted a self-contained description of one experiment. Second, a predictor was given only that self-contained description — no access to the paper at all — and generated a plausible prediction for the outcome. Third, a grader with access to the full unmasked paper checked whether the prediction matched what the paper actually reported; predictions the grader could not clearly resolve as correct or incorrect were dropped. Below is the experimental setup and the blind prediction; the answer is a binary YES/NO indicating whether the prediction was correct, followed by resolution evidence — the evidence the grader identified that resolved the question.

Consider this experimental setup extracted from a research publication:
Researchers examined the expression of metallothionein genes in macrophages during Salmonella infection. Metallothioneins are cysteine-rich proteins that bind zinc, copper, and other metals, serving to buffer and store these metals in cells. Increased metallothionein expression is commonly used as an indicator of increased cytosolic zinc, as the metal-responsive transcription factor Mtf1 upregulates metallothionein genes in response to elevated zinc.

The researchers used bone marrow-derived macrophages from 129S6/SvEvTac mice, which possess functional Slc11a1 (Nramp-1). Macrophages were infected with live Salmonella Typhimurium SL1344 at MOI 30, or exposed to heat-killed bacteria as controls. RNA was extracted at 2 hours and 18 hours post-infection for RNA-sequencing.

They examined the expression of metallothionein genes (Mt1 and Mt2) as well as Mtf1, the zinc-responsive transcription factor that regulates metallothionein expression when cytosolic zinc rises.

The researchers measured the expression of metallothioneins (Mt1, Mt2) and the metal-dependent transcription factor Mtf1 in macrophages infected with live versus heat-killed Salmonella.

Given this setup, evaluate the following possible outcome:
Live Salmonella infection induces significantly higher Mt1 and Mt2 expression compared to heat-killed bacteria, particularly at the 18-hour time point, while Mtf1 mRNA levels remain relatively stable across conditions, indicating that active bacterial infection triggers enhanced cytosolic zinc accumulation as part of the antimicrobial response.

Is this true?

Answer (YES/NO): NO